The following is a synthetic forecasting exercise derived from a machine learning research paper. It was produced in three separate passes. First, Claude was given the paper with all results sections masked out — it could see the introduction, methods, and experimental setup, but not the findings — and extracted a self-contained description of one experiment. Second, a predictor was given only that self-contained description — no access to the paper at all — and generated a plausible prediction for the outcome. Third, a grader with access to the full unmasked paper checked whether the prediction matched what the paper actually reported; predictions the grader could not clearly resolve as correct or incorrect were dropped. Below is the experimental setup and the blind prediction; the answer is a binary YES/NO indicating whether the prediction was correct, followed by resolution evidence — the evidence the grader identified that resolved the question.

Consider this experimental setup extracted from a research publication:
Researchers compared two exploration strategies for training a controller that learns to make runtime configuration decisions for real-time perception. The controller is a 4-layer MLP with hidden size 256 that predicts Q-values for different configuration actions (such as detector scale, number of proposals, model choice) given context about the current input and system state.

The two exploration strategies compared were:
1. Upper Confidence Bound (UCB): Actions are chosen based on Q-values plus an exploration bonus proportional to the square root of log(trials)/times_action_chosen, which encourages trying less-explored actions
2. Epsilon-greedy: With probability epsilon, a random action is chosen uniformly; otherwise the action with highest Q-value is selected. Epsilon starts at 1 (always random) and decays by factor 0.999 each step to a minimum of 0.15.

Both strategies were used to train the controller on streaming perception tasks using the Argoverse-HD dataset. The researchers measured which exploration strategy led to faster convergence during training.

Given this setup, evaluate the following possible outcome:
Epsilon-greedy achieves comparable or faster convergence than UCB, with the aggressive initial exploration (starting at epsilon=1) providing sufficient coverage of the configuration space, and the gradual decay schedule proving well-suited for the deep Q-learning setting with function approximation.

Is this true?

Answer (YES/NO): YES